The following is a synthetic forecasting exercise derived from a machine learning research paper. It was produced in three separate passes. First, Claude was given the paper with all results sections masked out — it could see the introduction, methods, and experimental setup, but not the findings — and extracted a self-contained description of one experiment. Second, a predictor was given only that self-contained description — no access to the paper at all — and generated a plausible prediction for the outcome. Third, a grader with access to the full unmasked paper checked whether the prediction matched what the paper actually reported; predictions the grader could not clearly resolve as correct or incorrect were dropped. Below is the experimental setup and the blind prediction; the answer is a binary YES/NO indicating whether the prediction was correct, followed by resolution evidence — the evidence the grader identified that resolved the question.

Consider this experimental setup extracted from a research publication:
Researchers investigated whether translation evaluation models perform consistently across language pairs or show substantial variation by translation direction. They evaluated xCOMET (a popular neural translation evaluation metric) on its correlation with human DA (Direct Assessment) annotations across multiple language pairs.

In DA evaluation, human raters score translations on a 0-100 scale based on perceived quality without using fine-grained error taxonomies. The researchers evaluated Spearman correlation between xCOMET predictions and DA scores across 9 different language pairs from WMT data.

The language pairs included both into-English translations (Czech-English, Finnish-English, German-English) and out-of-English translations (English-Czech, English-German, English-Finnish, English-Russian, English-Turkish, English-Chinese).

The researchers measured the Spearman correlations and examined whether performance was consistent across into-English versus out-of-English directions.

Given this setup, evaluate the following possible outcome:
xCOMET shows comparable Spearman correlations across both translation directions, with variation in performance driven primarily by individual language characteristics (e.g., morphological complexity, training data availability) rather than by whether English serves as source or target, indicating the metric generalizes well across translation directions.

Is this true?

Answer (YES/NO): NO